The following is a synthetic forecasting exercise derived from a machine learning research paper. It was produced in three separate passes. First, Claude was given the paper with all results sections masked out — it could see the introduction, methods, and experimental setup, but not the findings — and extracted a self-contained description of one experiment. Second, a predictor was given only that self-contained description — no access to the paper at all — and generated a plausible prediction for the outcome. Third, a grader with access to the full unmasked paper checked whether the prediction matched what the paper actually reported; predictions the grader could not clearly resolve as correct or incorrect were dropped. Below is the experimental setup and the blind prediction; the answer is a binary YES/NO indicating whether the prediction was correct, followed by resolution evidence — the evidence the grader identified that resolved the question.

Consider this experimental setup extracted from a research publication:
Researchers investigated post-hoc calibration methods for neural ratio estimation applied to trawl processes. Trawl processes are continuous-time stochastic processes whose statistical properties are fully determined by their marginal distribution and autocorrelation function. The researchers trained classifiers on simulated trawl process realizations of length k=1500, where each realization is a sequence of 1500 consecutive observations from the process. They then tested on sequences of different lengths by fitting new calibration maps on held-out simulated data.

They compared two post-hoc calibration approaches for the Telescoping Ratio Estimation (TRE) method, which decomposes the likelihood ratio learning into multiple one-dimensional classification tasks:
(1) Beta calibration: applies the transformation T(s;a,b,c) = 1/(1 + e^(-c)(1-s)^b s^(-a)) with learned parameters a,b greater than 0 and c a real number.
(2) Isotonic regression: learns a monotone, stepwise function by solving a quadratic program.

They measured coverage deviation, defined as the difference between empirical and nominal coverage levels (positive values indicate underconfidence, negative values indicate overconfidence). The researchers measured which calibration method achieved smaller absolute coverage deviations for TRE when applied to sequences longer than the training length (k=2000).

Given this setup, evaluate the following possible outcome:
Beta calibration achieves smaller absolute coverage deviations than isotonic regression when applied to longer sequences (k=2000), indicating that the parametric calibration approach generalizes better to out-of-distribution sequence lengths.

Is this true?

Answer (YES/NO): NO